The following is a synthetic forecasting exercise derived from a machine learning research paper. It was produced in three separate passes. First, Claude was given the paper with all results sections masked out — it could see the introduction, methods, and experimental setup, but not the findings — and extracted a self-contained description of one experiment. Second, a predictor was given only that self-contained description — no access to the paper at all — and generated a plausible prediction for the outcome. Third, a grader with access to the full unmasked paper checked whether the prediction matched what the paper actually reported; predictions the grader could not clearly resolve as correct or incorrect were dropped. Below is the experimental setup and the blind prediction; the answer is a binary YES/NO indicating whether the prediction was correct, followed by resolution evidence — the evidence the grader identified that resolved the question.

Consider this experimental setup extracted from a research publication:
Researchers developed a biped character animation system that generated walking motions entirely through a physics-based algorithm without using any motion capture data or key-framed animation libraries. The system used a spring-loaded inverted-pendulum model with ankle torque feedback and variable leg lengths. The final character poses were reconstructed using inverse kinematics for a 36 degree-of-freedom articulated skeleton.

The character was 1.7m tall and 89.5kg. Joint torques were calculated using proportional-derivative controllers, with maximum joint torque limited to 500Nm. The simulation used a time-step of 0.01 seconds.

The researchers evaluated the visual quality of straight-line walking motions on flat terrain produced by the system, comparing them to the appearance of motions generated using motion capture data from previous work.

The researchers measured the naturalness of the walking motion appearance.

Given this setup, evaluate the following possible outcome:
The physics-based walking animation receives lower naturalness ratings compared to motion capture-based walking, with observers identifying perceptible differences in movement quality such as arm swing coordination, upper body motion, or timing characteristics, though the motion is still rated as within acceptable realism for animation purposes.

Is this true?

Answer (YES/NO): NO